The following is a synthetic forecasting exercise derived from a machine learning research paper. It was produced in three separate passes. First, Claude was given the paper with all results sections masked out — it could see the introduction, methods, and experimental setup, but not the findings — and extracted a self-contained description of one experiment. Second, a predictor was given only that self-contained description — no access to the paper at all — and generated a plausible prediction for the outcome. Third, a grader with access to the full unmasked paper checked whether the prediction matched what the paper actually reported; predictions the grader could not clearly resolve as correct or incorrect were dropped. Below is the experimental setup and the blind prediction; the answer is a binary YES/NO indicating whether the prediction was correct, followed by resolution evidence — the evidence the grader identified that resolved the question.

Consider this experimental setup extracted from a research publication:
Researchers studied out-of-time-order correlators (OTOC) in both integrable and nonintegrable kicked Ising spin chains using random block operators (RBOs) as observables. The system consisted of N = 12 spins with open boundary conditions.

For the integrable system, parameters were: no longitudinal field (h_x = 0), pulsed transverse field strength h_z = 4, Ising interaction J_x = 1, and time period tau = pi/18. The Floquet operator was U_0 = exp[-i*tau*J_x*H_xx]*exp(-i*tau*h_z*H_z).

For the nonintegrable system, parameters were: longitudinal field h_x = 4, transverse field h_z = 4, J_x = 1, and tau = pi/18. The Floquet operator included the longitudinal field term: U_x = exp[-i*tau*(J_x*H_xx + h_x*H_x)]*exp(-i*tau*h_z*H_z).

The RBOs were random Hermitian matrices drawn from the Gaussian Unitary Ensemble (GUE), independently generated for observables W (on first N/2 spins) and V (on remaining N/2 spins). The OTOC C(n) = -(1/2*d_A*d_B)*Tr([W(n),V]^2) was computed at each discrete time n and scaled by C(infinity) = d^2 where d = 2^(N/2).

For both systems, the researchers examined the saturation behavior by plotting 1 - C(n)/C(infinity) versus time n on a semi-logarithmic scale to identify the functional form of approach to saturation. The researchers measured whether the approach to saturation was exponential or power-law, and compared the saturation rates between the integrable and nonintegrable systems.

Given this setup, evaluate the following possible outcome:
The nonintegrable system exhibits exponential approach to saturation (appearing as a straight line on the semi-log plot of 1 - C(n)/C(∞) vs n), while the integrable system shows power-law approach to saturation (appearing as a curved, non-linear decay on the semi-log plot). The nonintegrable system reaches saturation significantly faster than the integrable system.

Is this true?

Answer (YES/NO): NO